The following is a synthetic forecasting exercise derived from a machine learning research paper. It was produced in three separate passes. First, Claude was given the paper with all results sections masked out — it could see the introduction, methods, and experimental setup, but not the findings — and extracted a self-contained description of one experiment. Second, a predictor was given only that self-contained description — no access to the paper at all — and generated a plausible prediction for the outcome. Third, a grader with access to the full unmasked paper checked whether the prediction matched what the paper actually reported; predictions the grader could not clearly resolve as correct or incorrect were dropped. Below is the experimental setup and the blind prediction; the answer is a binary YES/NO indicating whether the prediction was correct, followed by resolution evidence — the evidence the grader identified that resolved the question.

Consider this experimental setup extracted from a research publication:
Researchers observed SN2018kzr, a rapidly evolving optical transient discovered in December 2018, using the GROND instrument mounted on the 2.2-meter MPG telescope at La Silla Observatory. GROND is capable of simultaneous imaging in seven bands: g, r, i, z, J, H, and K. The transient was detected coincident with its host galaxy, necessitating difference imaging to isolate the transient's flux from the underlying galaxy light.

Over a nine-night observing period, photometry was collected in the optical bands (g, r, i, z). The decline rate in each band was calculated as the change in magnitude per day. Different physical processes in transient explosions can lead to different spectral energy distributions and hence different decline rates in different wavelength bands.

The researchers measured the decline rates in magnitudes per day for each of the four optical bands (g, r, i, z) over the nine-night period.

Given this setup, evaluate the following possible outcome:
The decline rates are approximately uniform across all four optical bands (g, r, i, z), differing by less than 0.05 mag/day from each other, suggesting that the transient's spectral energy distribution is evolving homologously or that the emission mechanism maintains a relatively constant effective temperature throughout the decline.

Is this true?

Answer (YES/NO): NO